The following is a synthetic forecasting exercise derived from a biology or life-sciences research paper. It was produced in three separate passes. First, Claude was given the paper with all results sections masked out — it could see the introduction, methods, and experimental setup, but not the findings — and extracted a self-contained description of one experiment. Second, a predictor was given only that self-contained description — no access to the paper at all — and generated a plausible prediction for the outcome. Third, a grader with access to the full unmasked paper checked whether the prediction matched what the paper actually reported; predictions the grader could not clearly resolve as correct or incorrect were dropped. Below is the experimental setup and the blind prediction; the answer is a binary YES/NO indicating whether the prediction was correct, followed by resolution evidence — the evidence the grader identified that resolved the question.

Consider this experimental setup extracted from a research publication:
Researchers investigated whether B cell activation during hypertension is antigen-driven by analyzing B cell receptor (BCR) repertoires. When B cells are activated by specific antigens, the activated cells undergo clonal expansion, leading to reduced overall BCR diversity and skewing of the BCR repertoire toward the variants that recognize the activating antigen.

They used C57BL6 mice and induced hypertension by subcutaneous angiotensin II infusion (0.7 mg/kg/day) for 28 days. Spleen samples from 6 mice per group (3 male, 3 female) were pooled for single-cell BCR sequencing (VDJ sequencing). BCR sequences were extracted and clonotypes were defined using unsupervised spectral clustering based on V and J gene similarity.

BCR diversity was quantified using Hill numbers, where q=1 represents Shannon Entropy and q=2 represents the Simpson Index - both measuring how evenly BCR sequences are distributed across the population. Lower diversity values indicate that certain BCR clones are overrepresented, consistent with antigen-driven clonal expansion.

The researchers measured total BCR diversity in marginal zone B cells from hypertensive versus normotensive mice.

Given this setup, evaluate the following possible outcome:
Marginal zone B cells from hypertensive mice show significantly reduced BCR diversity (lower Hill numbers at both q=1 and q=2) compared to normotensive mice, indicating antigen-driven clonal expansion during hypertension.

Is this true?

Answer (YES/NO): YES